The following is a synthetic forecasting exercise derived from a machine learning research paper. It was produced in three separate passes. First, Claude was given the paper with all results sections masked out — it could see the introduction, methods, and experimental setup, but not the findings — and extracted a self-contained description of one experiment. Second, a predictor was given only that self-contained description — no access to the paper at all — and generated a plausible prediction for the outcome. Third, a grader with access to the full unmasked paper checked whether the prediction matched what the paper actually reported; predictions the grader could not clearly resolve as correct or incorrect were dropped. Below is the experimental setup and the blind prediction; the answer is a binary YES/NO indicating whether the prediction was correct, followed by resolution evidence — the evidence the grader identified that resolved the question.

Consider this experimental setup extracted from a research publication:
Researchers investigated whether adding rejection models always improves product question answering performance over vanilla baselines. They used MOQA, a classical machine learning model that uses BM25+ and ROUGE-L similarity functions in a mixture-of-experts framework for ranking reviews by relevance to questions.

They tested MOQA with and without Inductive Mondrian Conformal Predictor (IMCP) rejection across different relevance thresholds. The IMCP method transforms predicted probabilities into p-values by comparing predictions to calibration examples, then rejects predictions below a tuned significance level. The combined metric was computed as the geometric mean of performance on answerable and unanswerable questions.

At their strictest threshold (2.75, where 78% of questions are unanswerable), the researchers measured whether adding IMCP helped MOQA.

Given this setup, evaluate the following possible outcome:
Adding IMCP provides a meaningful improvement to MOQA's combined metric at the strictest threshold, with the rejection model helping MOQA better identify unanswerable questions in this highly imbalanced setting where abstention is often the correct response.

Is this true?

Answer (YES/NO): NO